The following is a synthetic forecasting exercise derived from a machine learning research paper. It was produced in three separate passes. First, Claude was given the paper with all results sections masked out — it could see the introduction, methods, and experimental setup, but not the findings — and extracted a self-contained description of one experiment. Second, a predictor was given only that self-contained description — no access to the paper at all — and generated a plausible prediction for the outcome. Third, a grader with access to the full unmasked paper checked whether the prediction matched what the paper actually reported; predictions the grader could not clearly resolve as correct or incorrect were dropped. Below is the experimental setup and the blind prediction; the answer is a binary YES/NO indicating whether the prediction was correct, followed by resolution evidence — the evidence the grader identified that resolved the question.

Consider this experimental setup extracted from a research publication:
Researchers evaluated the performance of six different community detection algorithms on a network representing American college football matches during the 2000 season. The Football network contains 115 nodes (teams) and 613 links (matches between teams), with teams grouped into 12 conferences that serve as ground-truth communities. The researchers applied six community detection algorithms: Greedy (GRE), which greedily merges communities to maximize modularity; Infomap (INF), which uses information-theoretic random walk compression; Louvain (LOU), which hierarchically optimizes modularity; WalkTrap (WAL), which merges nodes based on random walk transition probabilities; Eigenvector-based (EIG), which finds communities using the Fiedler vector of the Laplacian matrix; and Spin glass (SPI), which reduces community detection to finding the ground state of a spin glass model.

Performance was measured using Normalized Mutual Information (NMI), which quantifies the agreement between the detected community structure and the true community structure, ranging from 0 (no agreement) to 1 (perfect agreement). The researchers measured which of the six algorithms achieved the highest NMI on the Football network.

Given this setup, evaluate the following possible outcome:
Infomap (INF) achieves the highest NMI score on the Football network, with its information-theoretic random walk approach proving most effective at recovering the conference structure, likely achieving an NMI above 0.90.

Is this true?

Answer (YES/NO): YES